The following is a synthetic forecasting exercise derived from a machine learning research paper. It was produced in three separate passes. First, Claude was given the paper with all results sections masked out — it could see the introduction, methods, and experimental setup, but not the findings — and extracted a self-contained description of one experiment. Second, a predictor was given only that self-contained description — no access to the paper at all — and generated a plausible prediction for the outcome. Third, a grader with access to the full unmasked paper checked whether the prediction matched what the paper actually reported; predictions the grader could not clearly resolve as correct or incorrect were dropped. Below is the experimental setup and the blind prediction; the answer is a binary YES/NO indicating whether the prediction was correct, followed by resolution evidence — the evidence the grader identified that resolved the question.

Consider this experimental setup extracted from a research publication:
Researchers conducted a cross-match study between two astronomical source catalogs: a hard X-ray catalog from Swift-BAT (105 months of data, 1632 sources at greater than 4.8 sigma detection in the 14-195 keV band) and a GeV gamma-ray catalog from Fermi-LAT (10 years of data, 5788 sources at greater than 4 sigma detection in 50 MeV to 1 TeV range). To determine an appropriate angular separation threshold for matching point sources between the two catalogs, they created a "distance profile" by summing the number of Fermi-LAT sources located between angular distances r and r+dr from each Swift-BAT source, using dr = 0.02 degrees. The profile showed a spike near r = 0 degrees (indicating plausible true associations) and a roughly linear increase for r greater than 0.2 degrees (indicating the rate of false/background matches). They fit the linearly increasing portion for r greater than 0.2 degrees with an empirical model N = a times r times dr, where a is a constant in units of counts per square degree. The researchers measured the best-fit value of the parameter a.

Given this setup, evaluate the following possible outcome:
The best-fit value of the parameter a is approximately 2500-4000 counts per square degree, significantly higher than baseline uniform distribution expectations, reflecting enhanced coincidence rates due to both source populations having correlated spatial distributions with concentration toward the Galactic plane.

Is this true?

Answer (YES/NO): YES